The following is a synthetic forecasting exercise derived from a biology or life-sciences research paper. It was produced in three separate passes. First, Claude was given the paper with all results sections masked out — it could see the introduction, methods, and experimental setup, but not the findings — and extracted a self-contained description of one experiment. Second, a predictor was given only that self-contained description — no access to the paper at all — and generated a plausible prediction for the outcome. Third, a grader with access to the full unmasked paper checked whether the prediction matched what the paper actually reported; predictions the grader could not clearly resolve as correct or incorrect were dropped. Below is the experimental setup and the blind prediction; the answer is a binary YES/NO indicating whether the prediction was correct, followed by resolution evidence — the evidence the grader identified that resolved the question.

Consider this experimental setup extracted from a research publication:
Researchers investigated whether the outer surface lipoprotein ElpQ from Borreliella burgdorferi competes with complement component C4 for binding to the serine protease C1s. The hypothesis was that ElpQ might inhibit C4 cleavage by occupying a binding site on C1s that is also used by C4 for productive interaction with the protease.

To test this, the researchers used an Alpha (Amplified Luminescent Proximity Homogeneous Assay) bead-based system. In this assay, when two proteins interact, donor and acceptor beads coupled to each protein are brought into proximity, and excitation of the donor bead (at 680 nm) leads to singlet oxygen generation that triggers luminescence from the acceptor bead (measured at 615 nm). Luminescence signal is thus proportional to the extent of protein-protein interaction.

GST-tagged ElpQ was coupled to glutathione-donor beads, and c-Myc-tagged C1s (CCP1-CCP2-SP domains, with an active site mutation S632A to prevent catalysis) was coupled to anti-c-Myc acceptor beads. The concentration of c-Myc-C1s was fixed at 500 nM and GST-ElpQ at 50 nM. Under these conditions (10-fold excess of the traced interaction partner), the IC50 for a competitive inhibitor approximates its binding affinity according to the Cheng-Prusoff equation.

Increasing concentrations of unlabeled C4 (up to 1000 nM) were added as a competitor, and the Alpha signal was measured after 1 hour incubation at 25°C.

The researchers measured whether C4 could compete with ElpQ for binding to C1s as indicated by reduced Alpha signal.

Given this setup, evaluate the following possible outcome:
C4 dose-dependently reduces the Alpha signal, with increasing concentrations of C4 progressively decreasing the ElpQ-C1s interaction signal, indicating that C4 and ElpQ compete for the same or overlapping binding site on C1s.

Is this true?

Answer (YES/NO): YES